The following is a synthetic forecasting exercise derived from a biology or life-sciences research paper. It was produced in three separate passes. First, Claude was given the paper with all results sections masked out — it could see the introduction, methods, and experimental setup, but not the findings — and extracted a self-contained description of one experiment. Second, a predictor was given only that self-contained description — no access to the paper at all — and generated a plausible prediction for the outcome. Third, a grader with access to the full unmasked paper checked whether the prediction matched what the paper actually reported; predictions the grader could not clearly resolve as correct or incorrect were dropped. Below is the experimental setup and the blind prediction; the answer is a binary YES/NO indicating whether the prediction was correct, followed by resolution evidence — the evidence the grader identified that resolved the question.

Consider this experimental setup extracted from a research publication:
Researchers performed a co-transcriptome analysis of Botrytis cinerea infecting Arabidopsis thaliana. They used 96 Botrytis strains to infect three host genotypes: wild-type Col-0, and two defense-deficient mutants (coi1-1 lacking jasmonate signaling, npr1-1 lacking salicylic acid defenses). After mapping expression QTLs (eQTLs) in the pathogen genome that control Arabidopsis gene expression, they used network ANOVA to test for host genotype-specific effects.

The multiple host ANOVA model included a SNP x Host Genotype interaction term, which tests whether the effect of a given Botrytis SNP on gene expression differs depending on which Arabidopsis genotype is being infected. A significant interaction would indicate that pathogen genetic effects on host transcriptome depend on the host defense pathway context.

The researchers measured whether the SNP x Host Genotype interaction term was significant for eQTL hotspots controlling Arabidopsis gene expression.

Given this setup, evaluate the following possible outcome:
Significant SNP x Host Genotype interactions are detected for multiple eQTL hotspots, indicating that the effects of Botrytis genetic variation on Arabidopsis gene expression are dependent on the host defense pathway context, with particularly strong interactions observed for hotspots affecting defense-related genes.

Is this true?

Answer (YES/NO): NO